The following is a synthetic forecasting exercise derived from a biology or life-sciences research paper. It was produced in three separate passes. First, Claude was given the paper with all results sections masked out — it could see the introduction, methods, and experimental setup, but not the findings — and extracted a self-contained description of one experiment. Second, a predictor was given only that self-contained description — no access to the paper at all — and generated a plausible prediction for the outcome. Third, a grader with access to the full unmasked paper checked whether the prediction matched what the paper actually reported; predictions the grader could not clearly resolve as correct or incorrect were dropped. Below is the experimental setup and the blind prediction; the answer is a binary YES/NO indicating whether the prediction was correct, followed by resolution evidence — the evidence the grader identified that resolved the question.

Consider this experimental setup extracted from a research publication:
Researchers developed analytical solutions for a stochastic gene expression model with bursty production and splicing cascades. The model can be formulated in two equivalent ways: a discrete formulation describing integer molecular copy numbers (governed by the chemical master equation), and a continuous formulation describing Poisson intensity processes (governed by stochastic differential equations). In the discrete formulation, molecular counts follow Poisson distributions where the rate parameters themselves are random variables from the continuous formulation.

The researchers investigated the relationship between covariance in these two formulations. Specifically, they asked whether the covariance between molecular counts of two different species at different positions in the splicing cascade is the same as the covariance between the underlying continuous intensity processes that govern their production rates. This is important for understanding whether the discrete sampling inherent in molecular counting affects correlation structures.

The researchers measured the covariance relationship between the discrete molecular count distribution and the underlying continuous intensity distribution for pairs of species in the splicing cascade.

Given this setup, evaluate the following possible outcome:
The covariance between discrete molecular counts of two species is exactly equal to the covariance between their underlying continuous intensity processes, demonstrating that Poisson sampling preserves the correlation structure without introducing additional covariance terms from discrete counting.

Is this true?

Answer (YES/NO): YES